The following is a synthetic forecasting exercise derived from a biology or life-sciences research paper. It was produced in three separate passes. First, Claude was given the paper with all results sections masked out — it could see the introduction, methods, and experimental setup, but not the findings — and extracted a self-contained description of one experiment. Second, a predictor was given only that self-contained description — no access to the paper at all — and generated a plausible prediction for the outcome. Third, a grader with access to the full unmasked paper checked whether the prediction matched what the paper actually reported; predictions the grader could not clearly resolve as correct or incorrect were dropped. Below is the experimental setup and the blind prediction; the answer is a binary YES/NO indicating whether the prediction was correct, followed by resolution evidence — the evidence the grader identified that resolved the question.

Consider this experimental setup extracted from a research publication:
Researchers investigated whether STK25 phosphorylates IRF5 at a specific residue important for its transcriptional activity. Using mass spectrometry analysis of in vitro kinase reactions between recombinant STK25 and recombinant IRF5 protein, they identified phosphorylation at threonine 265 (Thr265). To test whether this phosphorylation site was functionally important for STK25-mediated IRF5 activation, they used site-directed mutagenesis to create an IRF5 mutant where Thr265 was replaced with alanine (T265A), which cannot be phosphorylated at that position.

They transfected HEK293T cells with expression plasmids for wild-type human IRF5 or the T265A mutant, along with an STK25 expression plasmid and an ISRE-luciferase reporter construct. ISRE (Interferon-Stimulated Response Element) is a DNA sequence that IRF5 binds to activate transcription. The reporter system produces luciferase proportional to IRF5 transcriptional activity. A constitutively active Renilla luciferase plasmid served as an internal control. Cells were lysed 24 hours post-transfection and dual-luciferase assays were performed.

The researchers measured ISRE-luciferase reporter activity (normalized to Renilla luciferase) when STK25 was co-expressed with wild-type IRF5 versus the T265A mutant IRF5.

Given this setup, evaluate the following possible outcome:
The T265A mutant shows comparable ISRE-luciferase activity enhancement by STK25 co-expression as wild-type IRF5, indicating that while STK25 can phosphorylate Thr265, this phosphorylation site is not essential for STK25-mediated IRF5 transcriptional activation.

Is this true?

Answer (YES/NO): NO